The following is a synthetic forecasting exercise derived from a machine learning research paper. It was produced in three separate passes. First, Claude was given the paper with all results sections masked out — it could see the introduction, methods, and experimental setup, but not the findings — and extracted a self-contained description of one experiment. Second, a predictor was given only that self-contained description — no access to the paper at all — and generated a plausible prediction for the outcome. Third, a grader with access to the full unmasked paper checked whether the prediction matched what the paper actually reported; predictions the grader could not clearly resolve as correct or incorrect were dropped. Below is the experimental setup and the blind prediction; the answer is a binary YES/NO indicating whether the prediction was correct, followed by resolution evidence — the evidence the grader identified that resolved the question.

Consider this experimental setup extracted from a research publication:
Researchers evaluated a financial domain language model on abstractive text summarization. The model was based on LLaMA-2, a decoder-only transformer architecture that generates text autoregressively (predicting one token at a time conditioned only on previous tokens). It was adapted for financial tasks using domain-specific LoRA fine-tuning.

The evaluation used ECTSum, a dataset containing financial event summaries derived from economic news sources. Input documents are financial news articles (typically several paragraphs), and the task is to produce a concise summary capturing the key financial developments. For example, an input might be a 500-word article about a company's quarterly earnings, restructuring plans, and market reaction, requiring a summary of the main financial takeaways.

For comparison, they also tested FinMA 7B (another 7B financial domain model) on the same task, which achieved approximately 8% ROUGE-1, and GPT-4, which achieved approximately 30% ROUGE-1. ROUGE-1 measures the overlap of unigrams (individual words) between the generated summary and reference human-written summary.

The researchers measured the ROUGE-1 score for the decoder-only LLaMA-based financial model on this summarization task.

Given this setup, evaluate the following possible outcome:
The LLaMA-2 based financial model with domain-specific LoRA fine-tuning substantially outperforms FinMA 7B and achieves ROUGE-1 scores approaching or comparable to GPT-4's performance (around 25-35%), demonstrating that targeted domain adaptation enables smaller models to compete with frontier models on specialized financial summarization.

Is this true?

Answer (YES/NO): NO